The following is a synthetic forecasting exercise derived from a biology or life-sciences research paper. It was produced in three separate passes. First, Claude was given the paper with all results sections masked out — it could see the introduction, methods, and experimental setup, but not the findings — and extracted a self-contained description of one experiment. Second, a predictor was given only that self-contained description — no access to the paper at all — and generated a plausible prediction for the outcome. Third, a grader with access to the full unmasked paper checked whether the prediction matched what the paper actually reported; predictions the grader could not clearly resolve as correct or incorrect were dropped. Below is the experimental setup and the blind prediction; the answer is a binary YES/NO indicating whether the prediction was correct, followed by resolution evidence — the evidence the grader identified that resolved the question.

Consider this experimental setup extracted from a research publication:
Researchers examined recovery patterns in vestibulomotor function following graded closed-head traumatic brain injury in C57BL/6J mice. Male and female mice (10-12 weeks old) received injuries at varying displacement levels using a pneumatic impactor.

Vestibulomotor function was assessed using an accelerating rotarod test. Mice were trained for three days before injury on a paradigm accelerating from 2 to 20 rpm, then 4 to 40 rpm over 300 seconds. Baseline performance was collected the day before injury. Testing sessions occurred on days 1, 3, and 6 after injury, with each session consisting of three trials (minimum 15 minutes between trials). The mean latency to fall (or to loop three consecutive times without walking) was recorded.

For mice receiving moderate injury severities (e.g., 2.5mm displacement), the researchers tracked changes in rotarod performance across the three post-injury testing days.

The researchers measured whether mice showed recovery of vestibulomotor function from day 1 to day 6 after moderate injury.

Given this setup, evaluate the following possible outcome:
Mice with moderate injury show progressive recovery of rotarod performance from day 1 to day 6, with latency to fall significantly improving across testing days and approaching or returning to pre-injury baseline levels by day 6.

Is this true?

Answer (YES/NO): NO